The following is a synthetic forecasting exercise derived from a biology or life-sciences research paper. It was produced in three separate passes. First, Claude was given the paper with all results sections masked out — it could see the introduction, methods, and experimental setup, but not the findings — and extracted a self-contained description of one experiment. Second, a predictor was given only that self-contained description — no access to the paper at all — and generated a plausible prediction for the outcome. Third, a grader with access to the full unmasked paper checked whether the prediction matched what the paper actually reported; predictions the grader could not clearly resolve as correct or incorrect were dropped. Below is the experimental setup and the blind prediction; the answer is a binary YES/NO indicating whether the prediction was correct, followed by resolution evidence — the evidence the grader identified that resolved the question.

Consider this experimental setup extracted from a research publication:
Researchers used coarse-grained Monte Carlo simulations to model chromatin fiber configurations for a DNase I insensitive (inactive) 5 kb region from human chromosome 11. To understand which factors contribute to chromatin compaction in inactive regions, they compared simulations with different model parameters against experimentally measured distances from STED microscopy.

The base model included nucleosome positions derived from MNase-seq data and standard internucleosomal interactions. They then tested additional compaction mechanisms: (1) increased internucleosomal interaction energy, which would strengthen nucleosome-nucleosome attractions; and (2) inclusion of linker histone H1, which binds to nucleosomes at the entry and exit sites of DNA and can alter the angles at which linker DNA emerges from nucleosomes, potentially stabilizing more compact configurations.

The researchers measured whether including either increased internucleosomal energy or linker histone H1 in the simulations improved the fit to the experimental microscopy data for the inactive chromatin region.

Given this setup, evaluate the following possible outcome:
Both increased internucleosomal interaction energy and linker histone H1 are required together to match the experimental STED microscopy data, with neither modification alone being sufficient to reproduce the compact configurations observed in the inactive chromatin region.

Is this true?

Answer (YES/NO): NO